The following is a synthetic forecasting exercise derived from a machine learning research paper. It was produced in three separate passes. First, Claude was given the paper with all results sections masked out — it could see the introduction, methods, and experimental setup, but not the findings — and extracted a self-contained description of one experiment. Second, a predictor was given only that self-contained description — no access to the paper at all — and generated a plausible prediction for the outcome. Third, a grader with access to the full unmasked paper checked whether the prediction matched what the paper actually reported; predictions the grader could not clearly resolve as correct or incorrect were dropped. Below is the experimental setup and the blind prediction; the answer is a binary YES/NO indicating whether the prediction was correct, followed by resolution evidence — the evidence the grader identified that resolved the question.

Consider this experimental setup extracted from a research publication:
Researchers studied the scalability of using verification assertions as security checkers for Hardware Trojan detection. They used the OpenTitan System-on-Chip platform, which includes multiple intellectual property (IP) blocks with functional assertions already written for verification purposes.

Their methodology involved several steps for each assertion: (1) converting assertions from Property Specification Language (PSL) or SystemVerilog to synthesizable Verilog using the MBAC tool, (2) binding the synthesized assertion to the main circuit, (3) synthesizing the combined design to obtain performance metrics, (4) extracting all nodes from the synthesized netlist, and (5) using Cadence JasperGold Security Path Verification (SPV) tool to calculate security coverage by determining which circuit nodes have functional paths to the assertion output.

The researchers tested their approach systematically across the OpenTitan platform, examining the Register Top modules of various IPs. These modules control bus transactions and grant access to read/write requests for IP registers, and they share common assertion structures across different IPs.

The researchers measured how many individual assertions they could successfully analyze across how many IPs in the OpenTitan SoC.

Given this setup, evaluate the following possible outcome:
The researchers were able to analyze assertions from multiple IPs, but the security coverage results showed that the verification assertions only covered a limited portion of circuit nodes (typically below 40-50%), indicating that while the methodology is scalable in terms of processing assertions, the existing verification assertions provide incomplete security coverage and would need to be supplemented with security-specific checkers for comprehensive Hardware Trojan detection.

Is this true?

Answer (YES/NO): NO